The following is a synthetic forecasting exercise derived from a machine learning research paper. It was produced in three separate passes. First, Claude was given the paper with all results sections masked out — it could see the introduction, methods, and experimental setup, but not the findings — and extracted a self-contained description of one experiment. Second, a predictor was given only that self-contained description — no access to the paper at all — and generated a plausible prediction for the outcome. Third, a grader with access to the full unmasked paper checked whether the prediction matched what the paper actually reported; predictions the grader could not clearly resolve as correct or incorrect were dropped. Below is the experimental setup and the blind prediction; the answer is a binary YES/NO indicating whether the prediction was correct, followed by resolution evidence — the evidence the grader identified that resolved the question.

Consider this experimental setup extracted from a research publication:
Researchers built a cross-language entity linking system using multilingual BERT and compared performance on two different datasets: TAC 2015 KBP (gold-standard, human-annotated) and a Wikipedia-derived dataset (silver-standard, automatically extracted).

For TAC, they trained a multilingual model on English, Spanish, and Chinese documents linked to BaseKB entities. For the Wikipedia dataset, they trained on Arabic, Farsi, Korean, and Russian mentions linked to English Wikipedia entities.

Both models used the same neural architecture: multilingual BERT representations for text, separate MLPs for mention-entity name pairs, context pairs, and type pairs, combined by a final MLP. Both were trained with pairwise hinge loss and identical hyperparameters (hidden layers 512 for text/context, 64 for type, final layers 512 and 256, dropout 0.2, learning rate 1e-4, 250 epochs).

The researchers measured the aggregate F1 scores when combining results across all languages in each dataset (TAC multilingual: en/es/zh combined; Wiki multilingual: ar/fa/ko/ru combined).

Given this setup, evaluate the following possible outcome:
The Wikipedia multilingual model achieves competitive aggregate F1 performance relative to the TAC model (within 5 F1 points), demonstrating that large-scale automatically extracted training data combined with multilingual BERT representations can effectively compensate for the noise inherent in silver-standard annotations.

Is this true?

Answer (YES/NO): NO